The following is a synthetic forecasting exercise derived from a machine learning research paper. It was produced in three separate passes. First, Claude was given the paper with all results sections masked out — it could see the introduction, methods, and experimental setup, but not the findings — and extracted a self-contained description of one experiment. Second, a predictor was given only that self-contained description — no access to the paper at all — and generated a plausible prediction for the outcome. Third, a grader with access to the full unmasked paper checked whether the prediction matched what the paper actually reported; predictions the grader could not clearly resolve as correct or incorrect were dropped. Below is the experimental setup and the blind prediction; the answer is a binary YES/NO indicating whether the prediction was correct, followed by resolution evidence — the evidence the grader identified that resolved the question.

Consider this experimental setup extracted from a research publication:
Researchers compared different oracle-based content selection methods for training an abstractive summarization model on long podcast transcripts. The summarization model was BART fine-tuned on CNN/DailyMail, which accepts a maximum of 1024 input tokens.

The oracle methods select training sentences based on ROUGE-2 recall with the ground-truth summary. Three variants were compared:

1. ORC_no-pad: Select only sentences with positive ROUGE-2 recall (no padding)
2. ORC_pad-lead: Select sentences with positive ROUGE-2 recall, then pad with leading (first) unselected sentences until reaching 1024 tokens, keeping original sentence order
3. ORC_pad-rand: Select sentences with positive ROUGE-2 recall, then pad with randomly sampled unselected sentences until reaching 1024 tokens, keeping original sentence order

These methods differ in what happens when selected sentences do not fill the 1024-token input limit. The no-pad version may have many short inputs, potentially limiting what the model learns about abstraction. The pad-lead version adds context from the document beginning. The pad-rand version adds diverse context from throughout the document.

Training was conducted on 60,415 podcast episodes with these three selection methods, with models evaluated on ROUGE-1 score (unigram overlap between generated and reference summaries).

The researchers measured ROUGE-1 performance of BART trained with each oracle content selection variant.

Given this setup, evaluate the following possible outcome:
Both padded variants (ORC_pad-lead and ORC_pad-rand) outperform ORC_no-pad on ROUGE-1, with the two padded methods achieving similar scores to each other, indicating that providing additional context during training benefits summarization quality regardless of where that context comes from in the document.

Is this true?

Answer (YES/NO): NO